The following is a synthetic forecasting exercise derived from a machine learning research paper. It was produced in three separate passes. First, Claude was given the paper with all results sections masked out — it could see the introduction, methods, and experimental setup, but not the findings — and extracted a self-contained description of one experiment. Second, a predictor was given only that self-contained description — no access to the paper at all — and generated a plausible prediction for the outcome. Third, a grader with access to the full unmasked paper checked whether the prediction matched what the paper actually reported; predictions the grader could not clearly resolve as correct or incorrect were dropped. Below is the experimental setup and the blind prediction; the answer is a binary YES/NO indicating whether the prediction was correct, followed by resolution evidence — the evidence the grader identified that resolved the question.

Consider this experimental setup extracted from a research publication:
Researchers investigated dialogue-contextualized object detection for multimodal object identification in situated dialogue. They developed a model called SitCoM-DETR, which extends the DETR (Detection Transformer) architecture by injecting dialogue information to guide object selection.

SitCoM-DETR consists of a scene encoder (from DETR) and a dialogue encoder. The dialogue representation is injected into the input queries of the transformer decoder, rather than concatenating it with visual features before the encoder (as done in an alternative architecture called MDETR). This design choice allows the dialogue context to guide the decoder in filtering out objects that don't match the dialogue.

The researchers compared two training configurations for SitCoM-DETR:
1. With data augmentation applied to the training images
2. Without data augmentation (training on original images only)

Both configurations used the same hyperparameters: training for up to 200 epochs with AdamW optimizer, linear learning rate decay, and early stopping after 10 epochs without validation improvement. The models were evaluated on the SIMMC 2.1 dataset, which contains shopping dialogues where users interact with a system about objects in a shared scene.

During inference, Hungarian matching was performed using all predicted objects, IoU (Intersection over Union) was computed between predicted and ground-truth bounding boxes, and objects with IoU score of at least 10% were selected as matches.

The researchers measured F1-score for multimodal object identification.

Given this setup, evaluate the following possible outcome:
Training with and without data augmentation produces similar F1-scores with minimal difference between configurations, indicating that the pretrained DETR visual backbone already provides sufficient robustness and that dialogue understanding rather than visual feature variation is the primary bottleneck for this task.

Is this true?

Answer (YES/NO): NO